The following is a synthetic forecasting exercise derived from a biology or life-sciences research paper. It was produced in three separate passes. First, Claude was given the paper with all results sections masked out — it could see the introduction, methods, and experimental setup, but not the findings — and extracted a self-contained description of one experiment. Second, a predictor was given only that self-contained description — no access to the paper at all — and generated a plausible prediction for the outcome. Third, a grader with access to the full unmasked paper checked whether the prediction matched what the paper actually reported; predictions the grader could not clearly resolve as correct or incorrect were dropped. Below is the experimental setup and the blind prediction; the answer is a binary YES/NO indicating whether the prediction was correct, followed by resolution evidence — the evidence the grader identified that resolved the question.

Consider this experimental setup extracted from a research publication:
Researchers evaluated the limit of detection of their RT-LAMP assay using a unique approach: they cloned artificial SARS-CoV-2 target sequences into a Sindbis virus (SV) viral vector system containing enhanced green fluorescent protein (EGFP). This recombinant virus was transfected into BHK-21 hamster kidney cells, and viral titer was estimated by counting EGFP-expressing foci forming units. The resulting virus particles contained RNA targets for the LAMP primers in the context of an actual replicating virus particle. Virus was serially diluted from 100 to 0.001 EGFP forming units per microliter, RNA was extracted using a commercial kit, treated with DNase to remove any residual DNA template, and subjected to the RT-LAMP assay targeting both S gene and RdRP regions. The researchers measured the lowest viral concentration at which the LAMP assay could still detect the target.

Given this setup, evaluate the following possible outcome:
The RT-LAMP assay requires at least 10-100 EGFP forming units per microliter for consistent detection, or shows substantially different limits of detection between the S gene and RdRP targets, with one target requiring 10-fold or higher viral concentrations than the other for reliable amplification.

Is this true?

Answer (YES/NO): NO